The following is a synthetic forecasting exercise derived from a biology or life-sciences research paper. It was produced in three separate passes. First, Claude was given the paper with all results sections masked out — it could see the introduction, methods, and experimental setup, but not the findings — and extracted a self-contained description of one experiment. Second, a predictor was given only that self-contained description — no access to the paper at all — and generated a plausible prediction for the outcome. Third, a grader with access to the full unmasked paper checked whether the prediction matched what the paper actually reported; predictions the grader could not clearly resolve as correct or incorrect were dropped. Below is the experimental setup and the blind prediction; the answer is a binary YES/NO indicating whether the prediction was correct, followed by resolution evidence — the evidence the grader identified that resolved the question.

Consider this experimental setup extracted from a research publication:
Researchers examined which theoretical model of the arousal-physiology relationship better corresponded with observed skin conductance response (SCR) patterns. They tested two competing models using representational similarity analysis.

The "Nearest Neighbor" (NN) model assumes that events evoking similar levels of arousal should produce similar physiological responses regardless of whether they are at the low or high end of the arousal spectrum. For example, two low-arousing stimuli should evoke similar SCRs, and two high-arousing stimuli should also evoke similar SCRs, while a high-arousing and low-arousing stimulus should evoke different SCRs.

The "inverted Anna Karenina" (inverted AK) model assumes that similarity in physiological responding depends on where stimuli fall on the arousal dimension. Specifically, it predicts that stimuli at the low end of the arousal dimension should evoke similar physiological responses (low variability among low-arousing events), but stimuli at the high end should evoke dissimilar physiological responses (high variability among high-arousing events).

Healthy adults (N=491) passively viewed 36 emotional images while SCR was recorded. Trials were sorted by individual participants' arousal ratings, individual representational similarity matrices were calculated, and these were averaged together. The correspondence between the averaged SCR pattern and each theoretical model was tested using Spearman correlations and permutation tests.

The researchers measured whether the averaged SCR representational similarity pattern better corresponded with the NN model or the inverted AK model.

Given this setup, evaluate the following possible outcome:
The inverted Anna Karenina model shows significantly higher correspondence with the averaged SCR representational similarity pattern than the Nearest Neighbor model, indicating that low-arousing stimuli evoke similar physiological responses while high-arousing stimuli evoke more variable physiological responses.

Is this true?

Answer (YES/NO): YES